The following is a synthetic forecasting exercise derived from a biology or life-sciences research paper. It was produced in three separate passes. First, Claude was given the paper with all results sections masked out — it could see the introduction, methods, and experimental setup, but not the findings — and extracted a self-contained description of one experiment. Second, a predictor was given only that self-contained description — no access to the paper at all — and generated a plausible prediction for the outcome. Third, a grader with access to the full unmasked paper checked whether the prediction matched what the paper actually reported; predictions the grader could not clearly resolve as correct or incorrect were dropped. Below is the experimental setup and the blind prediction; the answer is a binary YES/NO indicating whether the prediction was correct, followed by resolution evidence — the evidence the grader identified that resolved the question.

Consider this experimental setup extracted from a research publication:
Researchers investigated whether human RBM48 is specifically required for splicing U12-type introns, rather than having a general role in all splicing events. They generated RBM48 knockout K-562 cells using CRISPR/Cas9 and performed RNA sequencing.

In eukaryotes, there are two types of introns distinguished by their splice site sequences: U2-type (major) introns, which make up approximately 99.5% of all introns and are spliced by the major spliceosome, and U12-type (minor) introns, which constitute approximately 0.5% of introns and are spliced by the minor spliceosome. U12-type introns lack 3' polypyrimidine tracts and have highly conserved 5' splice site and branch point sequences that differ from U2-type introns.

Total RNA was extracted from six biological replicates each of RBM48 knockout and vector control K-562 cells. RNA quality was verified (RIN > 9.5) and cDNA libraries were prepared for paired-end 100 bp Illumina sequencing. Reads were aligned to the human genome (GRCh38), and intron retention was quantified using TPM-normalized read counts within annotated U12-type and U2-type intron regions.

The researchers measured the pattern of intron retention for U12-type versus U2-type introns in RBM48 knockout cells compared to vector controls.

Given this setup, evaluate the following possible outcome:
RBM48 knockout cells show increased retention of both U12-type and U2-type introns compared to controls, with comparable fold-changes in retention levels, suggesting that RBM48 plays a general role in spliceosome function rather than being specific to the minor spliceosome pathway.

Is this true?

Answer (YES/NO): NO